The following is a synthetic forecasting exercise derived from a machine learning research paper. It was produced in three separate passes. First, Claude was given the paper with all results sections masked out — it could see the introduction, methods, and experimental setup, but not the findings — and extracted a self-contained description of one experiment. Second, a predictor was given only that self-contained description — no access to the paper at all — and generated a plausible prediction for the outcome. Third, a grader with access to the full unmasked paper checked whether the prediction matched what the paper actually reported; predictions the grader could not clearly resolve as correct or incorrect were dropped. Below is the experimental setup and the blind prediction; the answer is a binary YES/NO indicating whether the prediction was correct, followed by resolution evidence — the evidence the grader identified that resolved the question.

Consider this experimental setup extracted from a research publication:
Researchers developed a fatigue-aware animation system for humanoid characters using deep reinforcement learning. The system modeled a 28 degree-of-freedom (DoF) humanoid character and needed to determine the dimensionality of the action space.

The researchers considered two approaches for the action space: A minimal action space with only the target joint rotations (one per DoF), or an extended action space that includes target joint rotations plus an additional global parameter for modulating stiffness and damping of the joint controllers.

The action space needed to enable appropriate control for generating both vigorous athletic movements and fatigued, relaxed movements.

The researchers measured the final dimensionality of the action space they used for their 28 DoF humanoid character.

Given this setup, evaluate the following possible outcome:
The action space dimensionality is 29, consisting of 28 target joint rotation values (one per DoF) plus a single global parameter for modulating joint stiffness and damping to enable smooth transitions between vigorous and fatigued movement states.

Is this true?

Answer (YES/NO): YES